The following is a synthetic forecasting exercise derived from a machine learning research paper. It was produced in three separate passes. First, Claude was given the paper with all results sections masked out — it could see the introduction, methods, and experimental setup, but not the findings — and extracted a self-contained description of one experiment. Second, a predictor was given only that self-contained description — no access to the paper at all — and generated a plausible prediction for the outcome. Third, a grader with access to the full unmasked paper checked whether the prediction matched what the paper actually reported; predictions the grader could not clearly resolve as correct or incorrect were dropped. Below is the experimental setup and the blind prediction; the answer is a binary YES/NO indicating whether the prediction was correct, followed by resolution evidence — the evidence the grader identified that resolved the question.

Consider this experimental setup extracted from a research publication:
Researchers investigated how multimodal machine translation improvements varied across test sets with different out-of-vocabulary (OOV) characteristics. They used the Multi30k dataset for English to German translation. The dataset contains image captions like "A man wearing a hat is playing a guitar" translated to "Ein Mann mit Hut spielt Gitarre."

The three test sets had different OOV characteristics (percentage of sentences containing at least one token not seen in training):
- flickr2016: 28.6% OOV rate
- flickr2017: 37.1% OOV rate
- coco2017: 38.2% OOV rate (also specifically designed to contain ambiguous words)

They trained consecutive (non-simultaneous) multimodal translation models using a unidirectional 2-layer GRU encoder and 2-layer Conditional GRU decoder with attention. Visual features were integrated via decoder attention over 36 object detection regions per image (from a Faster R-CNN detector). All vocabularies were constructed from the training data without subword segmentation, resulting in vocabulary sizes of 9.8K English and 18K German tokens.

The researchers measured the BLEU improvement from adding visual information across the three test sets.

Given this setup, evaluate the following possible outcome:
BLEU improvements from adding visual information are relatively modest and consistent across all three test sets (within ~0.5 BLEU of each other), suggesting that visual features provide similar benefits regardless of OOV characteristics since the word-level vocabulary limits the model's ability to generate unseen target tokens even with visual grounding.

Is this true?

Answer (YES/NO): NO